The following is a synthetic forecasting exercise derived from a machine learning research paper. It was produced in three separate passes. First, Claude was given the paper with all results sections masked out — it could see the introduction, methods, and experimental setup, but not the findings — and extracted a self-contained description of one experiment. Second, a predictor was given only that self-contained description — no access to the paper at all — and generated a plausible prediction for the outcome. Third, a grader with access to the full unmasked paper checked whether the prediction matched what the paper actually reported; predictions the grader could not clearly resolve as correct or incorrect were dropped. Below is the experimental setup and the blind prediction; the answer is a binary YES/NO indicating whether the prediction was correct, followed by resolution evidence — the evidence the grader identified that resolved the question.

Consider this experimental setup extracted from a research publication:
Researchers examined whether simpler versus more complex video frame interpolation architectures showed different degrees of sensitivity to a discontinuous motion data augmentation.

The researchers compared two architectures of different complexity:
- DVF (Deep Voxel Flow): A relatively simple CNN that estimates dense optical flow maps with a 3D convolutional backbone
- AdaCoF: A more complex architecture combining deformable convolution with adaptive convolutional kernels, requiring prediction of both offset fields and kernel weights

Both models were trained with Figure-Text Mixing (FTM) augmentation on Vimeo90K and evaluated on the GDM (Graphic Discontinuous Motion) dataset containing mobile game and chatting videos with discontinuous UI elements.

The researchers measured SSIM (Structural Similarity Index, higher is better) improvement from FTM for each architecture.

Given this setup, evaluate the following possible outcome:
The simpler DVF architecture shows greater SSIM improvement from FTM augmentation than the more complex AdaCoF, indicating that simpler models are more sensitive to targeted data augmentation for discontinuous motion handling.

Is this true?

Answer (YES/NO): NO